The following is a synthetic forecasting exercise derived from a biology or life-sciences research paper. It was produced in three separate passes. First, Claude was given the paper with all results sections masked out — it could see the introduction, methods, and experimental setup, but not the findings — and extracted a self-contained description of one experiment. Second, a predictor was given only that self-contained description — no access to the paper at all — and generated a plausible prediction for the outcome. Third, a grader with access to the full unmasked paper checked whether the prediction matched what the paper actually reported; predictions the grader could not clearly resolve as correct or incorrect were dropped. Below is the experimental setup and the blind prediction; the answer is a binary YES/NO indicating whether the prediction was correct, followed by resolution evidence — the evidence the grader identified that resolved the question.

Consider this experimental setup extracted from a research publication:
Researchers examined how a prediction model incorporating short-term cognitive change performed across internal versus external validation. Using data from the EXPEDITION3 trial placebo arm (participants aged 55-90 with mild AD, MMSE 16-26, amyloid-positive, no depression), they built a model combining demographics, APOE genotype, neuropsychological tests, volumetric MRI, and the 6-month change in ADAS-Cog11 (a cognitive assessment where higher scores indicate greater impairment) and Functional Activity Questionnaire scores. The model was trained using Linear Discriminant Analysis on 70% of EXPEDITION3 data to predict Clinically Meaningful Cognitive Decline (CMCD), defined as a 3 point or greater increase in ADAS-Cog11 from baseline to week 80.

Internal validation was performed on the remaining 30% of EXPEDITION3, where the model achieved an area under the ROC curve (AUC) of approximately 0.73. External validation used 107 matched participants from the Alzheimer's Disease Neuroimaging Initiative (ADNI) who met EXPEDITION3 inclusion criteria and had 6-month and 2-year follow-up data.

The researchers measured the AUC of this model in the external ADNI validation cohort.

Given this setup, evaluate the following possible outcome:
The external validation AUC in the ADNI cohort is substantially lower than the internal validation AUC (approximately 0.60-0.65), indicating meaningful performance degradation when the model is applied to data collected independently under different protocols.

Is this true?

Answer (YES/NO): NO